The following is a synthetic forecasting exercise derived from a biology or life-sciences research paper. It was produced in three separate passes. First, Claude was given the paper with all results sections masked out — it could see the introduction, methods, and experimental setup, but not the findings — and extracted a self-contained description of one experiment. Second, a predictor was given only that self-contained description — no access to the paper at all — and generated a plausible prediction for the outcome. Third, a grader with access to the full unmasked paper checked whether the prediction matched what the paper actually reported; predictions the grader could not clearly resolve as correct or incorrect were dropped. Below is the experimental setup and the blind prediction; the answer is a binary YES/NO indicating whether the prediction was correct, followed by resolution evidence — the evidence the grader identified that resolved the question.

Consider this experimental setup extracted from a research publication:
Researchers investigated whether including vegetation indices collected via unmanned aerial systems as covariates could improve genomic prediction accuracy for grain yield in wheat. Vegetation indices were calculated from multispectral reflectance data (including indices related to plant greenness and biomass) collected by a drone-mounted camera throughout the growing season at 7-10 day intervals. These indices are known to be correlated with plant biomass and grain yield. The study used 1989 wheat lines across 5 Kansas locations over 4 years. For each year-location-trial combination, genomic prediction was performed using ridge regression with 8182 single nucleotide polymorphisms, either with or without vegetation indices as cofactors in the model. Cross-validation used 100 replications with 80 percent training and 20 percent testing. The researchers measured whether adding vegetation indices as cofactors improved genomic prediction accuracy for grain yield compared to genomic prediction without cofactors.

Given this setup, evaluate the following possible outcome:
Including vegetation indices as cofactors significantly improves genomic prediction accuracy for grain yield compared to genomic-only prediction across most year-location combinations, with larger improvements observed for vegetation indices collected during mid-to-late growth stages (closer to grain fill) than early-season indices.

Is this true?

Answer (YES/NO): NO